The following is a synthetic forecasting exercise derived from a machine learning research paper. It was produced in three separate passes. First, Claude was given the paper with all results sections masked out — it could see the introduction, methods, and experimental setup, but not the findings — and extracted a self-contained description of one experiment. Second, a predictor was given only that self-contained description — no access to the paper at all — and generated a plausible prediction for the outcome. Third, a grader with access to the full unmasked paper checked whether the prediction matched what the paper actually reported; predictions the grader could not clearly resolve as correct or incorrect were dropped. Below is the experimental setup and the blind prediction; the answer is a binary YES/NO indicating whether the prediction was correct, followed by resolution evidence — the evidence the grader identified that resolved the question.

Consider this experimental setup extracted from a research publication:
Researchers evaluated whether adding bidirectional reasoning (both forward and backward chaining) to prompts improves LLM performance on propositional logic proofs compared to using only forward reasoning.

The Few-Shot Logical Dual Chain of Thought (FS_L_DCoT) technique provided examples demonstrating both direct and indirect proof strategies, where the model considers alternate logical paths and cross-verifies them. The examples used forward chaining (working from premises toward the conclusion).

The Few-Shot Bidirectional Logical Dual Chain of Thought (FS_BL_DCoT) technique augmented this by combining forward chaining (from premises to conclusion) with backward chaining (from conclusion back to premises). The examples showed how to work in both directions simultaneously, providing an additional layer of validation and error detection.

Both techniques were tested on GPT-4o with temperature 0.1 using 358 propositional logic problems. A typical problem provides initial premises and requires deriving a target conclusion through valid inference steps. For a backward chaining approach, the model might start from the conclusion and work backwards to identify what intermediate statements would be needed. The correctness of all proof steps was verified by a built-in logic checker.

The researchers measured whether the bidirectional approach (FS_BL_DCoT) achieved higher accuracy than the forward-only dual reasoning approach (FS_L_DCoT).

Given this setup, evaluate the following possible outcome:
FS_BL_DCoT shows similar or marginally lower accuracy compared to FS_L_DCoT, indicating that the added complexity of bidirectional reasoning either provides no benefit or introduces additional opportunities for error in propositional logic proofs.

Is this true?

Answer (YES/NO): NO